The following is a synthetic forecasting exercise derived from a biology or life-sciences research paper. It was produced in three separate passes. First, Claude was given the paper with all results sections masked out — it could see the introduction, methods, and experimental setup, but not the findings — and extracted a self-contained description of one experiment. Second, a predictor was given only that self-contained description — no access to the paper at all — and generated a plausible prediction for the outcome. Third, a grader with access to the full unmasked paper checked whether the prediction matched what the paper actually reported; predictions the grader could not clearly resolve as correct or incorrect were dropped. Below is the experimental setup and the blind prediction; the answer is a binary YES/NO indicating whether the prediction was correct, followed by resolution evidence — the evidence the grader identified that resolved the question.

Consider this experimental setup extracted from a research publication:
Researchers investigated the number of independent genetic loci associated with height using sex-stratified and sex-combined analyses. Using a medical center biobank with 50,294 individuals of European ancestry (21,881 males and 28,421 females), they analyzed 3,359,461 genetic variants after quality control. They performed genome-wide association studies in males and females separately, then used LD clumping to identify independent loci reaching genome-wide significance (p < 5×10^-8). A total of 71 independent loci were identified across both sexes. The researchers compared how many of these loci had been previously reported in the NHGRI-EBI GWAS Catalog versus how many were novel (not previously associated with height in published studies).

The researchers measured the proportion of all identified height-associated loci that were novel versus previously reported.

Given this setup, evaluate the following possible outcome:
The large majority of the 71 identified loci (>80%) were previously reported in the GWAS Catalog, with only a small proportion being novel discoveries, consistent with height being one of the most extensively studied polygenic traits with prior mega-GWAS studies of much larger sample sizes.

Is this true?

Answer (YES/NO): NO